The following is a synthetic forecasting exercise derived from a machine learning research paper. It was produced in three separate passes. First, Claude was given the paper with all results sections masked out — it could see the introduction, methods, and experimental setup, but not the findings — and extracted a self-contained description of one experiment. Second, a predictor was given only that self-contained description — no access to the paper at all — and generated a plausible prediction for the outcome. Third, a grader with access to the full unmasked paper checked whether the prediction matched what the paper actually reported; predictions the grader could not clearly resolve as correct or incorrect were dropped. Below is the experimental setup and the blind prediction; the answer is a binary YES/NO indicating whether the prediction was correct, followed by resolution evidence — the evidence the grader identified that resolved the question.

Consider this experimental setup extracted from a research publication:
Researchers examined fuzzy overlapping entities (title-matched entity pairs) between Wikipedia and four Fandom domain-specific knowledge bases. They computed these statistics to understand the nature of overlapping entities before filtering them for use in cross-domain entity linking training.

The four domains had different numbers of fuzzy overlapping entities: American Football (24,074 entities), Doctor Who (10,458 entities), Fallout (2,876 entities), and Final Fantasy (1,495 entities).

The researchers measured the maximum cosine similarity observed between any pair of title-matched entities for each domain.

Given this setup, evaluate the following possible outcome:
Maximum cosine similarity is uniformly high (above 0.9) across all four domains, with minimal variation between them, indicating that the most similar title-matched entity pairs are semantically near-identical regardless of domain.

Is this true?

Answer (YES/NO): NO